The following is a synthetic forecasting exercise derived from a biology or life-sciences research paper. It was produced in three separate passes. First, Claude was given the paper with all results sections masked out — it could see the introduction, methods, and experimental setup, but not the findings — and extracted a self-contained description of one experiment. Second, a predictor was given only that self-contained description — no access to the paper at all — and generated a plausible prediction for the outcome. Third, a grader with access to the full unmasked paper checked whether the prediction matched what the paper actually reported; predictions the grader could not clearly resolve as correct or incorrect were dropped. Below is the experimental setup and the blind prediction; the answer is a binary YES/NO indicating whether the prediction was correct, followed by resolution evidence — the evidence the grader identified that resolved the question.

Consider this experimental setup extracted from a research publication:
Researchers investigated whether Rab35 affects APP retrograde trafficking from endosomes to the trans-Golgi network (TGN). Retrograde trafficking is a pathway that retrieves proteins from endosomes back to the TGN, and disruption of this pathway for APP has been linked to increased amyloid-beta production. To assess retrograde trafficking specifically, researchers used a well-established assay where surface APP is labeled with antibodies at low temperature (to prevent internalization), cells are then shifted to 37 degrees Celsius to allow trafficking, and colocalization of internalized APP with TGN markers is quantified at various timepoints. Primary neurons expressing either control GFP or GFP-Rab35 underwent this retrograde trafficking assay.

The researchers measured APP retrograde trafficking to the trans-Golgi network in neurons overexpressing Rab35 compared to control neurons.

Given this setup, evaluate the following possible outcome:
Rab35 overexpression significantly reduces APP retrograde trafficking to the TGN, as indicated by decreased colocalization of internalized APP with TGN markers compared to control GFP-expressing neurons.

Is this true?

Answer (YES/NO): NO